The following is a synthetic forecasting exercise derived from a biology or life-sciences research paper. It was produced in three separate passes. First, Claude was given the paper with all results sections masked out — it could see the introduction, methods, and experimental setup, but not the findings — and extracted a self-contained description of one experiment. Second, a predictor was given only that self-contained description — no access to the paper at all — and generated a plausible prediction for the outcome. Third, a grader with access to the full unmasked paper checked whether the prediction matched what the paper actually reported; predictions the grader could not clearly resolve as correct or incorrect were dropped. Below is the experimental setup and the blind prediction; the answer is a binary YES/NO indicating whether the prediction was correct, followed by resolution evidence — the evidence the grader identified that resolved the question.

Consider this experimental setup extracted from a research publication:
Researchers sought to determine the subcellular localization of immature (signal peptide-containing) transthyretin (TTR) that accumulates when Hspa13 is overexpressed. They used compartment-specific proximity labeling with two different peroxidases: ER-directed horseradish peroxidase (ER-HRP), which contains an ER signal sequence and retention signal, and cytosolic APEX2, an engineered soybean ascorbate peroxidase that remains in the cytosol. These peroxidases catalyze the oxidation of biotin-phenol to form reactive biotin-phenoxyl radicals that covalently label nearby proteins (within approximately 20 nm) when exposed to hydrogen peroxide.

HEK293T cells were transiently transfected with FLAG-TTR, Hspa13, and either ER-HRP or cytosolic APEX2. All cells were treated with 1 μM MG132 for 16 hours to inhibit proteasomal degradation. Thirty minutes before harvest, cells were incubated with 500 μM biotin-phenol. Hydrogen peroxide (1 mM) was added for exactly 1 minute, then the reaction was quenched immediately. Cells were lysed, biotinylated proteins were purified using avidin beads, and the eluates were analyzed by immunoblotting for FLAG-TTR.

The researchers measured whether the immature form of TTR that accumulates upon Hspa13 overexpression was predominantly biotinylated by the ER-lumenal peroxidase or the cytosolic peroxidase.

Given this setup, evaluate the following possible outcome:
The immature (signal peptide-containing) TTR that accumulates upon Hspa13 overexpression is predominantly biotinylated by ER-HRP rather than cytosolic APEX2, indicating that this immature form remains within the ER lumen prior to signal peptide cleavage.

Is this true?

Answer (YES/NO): NO